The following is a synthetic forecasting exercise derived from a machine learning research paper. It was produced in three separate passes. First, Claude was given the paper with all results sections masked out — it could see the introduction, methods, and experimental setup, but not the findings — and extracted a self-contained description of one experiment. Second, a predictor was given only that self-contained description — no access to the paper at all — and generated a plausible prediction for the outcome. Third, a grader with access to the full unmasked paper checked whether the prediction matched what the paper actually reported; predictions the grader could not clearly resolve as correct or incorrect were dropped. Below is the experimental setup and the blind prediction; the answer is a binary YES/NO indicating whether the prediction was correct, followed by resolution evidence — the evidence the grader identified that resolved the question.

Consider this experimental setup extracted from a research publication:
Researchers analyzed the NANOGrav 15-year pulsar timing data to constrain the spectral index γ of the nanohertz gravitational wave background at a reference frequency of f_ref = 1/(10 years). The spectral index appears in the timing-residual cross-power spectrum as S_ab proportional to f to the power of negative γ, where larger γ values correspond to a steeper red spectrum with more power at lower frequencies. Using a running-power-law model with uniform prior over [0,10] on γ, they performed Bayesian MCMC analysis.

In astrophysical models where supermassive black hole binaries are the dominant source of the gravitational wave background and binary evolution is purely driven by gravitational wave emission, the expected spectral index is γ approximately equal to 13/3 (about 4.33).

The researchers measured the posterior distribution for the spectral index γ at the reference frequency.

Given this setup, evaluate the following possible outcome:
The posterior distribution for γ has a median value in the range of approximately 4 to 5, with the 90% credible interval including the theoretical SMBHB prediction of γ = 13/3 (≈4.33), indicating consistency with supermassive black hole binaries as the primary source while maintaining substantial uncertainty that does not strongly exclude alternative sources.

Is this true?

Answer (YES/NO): NO